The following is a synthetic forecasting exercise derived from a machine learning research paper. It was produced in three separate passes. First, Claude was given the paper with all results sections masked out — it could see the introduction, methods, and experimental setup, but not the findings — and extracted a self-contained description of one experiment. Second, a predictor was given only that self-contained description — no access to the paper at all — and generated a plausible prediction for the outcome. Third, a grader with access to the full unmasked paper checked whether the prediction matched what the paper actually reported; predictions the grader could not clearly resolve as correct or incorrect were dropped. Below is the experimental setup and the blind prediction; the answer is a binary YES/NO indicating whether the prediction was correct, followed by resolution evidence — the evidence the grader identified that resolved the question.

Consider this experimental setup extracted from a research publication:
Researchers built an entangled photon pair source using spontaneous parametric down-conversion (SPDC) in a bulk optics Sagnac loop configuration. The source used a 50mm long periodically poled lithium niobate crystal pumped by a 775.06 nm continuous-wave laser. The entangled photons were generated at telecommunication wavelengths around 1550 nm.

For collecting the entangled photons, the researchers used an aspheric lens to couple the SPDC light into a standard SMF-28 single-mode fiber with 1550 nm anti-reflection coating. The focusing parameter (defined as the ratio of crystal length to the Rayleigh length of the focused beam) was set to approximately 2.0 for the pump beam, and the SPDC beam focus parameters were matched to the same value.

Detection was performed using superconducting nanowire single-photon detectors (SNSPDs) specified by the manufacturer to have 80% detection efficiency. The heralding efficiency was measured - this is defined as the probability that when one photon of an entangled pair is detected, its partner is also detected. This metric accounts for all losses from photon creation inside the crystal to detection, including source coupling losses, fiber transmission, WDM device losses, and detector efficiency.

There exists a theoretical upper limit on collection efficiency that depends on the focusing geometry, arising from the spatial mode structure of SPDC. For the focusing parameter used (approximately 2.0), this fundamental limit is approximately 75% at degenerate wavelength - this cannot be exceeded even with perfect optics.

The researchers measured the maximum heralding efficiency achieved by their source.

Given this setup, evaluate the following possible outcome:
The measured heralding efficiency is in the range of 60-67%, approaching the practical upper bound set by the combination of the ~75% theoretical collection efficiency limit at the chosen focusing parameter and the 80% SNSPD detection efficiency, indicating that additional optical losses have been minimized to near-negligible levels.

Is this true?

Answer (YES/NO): NO